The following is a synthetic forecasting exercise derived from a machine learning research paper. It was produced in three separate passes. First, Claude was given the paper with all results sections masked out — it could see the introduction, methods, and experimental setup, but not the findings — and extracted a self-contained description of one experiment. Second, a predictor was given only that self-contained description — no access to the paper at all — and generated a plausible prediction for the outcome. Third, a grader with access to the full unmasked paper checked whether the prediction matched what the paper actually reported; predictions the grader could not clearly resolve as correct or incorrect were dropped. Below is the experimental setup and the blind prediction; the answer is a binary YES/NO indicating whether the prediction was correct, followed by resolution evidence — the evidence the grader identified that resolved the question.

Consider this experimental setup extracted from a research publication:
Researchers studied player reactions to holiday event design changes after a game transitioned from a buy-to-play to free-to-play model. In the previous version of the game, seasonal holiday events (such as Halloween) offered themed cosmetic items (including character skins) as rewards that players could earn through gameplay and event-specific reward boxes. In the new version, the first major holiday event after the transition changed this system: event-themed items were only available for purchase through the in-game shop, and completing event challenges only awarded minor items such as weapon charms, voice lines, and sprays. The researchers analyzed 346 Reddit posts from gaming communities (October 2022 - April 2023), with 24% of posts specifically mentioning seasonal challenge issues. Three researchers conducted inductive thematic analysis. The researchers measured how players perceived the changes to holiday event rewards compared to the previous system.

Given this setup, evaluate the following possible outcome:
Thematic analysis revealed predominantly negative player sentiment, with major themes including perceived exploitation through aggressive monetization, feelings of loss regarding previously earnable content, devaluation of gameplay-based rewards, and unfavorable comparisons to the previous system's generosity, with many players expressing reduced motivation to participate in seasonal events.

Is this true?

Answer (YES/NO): YES